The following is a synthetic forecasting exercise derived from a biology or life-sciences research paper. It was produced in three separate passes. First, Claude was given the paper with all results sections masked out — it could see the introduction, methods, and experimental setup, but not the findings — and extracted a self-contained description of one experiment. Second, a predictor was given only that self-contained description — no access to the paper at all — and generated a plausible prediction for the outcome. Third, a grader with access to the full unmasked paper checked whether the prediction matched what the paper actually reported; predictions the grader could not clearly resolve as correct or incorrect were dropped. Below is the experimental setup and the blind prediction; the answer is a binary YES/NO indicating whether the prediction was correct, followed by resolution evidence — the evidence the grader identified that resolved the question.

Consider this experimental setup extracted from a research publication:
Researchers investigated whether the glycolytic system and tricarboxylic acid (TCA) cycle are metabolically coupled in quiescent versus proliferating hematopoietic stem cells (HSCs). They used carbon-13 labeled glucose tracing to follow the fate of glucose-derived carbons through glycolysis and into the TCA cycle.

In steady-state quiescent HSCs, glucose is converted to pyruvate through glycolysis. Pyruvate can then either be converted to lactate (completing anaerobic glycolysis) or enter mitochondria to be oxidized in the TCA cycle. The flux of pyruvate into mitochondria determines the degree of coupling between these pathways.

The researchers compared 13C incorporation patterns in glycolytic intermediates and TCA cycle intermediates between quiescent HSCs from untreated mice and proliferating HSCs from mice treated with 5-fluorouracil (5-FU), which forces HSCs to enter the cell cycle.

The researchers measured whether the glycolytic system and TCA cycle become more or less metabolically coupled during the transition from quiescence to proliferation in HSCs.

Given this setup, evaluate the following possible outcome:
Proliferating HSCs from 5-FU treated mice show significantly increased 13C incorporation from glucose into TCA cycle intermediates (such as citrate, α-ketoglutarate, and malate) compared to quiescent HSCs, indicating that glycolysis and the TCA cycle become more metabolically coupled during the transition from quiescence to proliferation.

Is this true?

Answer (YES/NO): NO